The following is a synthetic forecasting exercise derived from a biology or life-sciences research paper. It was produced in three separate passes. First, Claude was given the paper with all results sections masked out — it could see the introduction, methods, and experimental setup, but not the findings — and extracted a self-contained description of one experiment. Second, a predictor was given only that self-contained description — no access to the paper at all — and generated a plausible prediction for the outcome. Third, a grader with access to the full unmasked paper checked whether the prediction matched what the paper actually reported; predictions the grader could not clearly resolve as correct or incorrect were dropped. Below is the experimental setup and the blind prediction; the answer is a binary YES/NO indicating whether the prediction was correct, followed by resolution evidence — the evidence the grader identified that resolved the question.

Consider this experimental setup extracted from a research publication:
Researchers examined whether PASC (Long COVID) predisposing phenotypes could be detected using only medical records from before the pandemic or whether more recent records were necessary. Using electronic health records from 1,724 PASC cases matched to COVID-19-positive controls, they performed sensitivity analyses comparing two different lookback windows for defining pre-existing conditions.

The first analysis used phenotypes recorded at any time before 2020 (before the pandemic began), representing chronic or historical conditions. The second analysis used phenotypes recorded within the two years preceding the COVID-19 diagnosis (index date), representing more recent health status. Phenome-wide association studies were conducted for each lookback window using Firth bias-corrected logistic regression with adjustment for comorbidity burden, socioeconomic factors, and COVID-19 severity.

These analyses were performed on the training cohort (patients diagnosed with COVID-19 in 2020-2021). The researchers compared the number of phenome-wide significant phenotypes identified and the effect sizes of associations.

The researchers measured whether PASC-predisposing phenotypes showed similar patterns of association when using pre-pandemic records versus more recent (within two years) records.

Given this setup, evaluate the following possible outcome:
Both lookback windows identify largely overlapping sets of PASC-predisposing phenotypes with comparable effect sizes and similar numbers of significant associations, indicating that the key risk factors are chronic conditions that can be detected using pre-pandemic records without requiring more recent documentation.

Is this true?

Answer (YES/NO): YES